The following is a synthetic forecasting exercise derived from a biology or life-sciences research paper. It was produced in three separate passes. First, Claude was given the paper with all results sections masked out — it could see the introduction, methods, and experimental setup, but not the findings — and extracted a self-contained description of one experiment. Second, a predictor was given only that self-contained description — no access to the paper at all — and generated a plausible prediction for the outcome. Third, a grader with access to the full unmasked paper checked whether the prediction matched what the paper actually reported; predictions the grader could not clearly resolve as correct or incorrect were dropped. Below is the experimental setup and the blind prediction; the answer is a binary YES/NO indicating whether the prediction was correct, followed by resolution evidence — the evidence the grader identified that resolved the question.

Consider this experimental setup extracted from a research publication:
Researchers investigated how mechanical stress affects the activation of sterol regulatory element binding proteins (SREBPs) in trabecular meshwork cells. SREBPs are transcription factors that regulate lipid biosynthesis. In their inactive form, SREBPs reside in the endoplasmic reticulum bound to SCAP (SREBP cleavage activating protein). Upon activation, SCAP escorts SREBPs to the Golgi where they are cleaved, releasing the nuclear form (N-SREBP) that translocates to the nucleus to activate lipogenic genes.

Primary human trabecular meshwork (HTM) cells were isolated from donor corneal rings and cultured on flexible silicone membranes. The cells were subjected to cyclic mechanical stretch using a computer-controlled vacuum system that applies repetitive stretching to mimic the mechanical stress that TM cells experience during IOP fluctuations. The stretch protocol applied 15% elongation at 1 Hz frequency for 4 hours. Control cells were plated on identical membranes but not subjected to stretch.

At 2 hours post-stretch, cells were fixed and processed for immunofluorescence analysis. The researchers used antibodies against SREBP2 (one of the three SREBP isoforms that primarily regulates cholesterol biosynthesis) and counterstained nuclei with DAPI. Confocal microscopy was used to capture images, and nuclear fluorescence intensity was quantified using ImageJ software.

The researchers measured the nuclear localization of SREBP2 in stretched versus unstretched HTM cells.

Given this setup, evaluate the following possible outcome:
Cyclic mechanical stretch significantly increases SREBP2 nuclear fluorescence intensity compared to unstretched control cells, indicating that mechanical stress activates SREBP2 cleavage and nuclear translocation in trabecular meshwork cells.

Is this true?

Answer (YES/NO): YES